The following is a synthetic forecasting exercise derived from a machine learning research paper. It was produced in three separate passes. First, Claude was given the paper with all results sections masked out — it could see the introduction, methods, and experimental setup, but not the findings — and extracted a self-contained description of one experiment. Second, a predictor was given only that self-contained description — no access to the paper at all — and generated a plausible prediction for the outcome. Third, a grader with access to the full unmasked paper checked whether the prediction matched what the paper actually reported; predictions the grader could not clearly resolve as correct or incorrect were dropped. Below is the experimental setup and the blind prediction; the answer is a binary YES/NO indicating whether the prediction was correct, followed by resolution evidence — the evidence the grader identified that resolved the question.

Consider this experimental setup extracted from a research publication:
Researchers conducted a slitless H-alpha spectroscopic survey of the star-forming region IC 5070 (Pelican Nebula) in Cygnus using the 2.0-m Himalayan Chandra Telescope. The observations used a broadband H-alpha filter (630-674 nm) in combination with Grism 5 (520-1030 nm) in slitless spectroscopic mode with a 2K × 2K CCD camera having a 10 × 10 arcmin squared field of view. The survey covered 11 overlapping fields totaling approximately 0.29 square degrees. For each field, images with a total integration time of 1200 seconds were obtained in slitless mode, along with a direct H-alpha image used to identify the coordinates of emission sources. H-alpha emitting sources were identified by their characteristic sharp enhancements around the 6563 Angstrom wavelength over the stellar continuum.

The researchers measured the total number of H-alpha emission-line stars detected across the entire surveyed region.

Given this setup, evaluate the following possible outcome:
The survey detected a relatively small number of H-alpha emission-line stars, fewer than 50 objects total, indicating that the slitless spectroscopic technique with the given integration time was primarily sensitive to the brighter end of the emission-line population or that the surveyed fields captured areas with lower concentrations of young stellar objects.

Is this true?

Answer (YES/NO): NO